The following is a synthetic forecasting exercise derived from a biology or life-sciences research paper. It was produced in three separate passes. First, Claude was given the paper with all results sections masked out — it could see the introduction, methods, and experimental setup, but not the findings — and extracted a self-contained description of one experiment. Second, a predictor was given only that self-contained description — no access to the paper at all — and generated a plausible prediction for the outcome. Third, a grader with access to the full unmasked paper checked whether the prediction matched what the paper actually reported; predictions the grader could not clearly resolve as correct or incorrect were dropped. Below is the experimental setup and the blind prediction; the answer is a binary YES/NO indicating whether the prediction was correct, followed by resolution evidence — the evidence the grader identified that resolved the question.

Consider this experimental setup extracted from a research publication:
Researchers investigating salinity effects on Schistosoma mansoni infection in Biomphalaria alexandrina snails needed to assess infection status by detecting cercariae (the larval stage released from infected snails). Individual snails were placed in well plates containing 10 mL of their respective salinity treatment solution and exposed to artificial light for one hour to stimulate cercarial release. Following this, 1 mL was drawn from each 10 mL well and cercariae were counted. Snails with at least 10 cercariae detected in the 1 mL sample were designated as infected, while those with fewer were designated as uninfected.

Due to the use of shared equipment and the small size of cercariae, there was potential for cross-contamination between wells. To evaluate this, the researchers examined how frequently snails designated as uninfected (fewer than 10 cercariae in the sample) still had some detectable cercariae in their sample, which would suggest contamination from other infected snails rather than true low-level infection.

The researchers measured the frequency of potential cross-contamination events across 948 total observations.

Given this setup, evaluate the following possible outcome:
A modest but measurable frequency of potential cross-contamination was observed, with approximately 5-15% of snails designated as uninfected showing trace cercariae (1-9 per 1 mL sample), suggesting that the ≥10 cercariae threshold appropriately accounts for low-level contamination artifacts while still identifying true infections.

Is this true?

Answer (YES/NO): NO